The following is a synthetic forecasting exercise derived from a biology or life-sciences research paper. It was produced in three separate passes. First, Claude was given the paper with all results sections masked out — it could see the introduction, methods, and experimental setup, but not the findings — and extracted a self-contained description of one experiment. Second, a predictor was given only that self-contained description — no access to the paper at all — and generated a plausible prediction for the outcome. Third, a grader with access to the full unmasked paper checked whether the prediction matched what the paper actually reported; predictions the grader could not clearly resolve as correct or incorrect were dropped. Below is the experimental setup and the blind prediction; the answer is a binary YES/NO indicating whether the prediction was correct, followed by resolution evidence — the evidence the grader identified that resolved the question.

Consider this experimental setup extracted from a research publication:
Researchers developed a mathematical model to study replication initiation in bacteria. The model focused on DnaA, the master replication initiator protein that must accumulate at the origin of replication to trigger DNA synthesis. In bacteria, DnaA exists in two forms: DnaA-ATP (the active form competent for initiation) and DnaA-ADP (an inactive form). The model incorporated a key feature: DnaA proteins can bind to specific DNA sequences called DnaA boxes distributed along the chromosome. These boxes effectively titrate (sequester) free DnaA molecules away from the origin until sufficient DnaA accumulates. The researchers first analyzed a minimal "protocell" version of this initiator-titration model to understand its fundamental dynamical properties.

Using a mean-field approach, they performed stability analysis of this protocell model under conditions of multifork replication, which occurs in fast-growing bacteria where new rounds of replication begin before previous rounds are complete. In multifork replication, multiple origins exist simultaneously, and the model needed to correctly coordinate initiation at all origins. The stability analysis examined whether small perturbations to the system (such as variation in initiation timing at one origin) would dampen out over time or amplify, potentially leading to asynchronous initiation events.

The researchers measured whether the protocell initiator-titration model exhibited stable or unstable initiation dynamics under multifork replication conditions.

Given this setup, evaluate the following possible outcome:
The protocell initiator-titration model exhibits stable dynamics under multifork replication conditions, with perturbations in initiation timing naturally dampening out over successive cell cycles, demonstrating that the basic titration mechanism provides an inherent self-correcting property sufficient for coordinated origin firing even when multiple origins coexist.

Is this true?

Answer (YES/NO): NO